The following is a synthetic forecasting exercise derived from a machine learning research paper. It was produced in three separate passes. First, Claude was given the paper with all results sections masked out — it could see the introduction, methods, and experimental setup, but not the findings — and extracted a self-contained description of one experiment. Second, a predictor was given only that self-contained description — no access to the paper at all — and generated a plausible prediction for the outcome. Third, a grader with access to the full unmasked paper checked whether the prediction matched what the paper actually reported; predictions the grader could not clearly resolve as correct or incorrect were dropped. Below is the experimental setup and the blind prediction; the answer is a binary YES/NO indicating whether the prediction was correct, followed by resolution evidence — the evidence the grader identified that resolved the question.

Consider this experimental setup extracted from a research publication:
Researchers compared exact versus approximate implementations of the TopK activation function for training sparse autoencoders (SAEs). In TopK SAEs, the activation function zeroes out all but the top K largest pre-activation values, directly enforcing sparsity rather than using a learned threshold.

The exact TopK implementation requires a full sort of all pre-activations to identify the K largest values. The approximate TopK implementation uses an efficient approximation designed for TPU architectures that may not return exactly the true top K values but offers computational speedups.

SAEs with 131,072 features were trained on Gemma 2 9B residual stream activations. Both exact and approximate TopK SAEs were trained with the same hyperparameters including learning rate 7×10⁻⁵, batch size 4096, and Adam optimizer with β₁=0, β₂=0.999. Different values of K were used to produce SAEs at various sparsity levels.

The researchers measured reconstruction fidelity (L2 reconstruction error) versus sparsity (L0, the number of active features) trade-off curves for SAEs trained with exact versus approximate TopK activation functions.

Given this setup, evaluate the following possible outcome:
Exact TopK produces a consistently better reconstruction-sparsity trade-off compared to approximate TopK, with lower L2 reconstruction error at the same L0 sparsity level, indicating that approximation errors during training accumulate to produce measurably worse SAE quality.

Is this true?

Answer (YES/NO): NO